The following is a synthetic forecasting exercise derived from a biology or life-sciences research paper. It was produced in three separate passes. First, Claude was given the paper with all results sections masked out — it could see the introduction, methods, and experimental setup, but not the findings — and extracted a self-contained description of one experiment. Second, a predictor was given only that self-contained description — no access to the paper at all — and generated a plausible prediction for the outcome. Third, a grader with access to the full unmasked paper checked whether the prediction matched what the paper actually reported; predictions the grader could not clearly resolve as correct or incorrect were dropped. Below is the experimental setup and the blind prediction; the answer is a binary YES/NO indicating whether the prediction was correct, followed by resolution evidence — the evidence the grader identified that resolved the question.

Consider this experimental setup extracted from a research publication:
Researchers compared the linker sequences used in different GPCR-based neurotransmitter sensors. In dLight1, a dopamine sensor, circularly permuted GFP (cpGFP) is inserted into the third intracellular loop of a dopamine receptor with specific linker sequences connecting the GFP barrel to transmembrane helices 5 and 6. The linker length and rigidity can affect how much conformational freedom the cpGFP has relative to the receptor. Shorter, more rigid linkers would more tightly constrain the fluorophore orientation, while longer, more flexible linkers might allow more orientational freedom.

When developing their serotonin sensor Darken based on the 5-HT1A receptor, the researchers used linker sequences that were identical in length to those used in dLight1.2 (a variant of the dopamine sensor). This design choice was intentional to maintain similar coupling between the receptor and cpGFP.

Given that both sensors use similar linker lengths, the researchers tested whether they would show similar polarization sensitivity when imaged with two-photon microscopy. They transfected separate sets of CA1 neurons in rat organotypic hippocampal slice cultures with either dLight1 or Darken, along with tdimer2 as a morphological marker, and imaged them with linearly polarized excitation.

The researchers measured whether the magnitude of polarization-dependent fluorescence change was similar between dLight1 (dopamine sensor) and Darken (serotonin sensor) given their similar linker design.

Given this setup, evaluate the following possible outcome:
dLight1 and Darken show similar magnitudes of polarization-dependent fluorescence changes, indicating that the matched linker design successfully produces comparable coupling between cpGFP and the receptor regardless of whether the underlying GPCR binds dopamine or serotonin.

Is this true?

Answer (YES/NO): YES